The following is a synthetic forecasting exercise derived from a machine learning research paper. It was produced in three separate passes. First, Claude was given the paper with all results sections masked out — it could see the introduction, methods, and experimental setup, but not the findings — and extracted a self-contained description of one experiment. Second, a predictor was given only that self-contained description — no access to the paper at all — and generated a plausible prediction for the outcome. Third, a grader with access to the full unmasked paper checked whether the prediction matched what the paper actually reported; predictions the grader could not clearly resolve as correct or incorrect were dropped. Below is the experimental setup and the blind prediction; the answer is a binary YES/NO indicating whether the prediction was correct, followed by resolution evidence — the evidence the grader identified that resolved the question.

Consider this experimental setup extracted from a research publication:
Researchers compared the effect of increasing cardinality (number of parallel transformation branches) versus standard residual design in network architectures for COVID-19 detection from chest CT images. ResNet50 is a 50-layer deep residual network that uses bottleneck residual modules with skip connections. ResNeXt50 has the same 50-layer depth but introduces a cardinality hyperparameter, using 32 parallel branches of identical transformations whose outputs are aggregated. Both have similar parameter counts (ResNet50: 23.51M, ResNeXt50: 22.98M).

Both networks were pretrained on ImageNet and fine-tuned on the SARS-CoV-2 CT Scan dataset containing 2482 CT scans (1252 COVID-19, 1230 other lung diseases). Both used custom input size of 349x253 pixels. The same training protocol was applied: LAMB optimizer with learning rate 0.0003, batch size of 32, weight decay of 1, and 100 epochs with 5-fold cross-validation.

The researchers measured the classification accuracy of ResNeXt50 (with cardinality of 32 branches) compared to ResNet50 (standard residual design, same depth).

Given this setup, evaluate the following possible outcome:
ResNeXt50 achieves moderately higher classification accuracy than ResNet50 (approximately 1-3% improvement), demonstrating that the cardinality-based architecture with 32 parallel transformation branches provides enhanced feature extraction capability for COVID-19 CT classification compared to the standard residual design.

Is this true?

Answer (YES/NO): NO